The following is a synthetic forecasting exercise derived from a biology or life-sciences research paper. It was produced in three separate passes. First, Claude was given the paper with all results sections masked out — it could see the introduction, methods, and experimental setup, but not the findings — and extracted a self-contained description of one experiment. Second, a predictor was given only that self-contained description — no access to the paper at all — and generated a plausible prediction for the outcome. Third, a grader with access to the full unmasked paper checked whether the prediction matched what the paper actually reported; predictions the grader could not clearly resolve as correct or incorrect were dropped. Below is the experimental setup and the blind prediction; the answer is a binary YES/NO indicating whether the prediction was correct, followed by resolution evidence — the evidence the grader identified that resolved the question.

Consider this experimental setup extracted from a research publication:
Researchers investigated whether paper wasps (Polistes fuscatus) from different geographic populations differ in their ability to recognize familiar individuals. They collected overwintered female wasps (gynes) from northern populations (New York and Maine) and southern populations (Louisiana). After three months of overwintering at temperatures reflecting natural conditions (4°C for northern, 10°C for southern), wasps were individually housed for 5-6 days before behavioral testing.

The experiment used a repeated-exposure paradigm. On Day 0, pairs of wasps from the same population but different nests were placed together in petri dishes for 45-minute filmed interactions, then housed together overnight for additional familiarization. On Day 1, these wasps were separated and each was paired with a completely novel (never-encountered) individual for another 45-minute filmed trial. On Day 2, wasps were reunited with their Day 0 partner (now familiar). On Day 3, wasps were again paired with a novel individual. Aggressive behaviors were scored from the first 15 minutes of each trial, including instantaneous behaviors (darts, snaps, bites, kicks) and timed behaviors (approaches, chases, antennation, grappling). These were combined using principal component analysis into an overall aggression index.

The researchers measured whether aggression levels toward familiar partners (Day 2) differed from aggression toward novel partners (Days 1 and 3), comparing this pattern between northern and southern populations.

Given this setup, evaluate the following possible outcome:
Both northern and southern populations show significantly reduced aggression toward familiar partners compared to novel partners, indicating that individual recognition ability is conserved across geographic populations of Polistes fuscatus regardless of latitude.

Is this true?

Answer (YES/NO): NO